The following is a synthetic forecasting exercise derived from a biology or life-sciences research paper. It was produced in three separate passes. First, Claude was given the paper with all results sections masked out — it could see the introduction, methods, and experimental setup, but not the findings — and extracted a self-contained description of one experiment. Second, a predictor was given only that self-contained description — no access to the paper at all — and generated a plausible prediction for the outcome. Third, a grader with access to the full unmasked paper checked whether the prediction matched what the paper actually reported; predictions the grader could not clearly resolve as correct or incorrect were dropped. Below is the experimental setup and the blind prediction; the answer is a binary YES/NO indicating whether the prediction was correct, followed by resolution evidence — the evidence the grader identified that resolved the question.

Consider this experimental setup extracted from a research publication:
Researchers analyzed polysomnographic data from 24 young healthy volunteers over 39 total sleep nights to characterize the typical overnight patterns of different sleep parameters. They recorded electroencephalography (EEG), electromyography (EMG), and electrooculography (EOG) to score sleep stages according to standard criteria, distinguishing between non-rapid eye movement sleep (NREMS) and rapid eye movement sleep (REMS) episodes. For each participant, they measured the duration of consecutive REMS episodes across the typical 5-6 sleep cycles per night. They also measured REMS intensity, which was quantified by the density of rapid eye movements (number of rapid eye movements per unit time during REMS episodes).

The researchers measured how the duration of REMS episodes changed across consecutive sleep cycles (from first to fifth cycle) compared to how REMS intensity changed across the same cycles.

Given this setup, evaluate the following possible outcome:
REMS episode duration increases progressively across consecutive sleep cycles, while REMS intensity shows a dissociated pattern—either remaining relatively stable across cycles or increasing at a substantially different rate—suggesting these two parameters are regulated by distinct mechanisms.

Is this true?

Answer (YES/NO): NO